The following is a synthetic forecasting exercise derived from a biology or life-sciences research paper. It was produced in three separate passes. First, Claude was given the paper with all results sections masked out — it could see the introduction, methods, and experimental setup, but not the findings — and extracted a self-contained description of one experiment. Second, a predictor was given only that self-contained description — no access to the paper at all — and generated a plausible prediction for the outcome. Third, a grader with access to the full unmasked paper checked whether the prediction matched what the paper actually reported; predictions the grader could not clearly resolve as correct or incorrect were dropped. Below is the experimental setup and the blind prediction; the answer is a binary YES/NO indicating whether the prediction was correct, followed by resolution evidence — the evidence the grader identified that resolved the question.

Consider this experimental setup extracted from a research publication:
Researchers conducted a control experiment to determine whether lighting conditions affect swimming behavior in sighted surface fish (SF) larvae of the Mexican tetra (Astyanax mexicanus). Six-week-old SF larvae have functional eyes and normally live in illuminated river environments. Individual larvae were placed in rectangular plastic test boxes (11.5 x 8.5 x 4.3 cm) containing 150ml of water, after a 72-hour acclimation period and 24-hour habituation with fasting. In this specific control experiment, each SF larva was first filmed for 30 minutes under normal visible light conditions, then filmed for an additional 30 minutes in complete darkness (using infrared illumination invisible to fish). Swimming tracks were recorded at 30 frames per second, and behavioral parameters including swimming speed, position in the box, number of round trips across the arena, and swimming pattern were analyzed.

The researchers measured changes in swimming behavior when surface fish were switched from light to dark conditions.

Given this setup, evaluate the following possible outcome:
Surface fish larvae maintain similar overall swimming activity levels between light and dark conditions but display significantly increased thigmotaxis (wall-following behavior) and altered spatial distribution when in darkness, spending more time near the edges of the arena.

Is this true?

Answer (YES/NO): NO